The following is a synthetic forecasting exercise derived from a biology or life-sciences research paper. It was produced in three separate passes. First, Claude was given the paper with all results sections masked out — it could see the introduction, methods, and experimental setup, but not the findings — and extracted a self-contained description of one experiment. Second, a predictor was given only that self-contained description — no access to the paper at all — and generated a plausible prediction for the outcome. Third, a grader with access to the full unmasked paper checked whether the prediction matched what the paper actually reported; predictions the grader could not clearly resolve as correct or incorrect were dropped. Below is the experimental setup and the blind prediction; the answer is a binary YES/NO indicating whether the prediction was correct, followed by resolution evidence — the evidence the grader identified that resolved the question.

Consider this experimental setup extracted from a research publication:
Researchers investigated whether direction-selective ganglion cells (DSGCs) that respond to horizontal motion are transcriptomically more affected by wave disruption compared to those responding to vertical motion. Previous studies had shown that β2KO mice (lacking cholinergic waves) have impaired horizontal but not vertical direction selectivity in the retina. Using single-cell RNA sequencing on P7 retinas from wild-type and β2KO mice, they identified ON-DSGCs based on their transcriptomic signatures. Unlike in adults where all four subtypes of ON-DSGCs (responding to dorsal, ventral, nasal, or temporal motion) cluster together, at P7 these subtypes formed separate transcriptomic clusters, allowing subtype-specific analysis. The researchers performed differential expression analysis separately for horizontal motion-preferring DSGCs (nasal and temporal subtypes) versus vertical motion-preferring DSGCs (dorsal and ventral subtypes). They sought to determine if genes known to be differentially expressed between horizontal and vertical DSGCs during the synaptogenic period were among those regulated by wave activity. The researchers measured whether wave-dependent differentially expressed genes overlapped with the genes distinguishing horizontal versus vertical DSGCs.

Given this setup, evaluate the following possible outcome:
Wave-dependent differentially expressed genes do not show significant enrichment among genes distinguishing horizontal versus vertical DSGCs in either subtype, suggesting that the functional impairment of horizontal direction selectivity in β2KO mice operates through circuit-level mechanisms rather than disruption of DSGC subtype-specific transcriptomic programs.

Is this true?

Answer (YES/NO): YES